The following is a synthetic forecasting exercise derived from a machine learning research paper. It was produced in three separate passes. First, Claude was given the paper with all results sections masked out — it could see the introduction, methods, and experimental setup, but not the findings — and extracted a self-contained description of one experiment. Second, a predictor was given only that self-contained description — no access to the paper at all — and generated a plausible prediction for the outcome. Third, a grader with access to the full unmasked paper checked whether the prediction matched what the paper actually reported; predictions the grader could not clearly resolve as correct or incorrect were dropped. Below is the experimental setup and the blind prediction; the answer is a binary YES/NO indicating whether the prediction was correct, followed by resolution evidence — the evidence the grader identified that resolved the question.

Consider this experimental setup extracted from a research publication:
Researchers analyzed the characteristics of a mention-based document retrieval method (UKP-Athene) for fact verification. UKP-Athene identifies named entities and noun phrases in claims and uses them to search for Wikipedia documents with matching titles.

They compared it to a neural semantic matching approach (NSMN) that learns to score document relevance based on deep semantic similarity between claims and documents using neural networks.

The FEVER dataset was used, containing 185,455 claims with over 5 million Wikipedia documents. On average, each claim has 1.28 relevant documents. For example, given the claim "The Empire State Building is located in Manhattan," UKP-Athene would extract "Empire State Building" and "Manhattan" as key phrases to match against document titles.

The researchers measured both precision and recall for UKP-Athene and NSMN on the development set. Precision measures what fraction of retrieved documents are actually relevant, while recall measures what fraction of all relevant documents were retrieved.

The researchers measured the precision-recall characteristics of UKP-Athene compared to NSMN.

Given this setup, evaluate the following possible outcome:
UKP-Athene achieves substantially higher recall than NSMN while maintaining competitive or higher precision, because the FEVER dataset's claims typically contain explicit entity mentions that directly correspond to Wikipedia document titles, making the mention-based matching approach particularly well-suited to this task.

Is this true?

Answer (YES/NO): NO